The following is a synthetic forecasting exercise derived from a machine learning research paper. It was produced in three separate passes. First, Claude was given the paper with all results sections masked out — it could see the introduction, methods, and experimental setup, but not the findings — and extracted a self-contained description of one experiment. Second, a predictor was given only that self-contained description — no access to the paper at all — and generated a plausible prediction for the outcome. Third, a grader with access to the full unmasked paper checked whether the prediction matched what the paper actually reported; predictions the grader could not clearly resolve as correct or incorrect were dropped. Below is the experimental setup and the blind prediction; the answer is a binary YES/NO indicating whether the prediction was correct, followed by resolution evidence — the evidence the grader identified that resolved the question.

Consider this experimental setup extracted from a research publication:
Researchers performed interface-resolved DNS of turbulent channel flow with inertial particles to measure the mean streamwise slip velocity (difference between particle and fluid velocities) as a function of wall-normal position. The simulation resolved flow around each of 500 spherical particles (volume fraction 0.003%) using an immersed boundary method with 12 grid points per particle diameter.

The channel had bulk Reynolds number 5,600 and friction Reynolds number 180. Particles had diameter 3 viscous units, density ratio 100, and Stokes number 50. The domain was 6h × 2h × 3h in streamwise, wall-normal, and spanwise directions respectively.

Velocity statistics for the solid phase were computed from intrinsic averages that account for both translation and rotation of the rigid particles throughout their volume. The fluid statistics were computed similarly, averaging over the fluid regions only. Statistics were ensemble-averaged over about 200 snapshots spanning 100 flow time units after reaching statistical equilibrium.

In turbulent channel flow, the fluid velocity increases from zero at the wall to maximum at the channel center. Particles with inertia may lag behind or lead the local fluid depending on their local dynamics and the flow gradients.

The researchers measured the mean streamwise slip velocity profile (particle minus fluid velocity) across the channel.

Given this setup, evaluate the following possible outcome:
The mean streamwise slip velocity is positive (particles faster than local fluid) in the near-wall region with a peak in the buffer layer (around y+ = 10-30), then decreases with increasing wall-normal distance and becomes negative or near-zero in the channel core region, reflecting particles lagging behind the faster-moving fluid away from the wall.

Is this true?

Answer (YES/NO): NO